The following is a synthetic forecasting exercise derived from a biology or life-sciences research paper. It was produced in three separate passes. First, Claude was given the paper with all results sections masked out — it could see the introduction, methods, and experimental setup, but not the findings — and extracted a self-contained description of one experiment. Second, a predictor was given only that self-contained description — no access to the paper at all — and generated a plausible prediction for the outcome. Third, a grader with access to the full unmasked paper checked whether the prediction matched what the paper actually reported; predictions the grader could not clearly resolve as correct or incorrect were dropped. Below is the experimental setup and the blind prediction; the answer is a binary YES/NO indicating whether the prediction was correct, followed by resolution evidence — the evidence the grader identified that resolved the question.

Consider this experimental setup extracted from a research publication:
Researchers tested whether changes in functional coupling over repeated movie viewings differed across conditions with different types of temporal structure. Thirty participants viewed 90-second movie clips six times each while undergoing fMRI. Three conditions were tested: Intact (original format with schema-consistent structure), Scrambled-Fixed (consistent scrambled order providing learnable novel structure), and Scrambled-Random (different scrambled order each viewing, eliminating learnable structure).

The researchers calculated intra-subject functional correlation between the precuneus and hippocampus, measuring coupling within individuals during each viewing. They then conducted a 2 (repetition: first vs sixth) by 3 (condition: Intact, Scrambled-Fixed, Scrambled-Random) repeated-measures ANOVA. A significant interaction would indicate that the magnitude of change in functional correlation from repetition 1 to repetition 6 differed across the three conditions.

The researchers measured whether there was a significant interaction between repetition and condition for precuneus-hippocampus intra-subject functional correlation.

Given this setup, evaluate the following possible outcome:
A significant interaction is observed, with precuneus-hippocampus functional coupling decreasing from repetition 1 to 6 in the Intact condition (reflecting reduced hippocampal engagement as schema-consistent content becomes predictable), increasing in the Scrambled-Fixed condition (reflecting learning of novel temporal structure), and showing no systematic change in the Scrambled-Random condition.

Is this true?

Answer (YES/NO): NO